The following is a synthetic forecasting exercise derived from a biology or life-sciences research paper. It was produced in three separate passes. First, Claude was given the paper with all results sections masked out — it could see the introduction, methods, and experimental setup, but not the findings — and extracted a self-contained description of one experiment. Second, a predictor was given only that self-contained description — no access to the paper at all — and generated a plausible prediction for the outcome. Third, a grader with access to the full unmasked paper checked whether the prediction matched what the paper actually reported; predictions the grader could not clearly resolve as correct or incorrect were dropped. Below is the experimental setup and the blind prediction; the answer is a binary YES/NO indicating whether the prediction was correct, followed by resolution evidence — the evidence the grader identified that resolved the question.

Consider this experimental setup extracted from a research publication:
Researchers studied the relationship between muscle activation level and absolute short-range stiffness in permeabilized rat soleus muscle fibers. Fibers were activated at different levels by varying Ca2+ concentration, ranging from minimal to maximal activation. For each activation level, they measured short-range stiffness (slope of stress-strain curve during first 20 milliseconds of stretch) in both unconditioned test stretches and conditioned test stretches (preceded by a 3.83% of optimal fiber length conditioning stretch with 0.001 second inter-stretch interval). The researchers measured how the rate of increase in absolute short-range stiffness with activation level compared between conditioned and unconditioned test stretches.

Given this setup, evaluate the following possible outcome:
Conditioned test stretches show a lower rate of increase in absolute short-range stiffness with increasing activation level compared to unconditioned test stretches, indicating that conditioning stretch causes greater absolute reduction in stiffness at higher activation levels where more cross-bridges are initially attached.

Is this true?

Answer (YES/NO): YES